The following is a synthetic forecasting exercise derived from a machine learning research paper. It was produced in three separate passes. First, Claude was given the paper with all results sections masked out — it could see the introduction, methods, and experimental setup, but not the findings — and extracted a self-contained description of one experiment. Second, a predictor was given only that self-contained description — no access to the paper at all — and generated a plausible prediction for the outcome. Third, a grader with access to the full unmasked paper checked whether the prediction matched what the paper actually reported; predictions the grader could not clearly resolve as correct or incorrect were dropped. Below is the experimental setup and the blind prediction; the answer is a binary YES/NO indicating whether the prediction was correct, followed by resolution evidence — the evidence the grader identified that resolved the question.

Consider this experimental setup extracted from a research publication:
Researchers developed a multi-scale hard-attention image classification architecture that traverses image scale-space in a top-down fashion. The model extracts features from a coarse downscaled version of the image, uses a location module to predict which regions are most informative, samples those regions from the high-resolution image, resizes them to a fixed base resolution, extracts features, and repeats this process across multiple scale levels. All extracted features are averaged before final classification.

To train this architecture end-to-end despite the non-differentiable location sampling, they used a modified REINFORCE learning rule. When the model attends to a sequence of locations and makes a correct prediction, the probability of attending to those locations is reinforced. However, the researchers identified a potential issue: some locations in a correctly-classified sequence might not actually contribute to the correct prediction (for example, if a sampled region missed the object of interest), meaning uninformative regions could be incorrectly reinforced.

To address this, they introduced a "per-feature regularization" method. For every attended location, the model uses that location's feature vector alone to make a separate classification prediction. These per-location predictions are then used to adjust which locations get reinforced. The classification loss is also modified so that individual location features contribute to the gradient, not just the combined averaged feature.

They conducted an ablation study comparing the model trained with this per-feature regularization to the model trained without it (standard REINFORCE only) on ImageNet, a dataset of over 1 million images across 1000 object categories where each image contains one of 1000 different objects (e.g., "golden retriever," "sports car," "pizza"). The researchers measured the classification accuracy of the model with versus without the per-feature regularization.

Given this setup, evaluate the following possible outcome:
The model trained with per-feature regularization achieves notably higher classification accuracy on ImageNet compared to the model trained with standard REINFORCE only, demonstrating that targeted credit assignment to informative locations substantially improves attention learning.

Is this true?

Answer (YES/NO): YES